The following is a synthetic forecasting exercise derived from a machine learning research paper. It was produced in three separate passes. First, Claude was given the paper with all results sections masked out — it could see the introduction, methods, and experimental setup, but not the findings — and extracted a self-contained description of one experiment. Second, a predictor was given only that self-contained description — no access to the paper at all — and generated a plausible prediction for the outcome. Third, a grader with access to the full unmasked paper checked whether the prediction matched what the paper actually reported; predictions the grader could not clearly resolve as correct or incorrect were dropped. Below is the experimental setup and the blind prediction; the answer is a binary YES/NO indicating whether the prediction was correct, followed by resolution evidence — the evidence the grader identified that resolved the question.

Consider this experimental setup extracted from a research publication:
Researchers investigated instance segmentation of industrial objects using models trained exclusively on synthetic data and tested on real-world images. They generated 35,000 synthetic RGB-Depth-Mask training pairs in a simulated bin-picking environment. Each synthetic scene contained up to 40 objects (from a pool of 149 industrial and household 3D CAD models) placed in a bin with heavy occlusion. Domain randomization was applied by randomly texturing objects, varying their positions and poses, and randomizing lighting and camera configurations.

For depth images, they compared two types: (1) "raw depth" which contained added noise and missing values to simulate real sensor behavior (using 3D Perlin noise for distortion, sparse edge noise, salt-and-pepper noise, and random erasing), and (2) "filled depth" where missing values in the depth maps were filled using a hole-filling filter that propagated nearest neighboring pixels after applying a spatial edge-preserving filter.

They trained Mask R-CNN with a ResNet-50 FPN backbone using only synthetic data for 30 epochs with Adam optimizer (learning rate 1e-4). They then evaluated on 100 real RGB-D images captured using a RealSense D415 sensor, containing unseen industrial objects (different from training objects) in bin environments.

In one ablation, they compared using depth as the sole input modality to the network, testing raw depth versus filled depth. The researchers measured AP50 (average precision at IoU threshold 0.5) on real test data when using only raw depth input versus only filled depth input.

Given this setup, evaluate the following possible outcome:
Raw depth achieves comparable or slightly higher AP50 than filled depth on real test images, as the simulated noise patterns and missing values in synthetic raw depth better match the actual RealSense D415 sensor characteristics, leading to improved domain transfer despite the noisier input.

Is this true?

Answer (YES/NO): NO